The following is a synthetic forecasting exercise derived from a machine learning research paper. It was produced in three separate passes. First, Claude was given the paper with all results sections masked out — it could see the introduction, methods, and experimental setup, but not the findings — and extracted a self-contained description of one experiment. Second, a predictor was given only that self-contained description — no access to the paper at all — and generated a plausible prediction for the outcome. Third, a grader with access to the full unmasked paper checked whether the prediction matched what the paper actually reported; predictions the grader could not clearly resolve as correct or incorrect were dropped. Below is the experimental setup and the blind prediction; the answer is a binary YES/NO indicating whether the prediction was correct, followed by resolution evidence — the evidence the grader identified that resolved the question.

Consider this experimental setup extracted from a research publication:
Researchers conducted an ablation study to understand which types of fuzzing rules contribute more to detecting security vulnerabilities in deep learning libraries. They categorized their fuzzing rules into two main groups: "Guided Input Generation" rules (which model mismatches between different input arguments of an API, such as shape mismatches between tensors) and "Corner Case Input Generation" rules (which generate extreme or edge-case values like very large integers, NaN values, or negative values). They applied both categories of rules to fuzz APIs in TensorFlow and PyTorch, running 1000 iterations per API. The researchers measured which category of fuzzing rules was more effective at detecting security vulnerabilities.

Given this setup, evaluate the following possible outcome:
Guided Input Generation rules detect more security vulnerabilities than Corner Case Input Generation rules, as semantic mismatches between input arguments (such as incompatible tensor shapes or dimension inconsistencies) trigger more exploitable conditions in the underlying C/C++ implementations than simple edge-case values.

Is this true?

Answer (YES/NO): NO